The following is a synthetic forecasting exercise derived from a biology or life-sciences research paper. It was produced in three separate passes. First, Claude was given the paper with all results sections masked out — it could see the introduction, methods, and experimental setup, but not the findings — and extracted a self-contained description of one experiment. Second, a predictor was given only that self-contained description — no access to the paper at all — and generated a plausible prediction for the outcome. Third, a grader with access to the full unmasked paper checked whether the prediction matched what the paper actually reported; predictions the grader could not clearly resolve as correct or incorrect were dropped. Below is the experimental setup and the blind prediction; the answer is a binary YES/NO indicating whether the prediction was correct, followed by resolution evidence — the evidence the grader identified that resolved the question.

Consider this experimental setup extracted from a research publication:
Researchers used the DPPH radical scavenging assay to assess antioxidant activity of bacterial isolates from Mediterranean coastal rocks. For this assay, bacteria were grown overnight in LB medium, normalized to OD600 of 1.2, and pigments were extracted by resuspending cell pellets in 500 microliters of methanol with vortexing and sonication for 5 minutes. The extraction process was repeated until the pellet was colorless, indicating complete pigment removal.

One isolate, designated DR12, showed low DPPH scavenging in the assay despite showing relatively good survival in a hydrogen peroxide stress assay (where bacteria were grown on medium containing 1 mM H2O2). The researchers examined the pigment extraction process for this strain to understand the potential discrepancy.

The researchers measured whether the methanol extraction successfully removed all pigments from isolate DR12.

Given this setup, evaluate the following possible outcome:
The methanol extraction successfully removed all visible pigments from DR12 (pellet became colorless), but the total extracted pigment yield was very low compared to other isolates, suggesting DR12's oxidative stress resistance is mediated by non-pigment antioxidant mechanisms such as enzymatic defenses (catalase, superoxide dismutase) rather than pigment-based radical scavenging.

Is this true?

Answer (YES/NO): NO